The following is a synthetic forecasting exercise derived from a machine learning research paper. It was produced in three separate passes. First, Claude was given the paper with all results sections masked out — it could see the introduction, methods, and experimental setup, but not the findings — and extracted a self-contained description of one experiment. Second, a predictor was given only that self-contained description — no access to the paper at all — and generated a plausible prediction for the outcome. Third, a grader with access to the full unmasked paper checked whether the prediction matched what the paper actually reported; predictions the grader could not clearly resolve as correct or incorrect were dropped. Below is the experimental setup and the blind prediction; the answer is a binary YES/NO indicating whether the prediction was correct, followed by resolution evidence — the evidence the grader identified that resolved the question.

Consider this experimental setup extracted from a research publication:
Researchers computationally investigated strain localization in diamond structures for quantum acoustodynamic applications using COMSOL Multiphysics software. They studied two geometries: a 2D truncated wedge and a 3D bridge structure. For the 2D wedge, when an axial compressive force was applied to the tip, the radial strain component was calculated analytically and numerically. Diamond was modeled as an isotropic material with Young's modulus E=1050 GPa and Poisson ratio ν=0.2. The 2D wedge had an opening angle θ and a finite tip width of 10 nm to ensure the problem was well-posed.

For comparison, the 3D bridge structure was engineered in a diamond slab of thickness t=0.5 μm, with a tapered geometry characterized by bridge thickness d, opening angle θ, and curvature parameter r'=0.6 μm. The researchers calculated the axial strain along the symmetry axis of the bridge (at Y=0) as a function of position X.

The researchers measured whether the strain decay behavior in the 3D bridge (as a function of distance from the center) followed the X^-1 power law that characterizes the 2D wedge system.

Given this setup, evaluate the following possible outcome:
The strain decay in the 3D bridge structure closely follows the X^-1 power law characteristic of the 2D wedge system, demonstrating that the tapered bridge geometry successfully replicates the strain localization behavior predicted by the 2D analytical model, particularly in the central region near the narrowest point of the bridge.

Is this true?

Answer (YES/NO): YES